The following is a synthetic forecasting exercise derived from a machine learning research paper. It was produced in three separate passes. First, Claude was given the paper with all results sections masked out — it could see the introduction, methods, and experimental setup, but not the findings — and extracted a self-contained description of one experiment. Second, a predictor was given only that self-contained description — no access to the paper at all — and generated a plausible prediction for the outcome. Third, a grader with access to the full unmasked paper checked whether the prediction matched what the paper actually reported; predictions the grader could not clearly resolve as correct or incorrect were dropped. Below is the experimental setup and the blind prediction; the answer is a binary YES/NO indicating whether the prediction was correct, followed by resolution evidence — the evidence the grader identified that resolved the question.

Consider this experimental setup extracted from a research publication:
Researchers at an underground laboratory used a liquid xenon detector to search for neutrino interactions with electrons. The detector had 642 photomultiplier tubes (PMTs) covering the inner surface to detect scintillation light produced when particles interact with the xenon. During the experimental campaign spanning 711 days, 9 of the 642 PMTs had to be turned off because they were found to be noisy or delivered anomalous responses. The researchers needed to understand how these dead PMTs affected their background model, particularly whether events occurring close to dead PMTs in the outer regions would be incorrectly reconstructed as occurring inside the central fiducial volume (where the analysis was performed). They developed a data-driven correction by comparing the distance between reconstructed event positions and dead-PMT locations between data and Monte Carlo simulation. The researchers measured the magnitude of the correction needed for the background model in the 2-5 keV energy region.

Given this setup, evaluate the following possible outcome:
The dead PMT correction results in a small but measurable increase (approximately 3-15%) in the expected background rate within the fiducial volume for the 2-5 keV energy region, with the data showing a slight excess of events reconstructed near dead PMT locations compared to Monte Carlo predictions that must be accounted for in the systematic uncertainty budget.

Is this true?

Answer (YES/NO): NO